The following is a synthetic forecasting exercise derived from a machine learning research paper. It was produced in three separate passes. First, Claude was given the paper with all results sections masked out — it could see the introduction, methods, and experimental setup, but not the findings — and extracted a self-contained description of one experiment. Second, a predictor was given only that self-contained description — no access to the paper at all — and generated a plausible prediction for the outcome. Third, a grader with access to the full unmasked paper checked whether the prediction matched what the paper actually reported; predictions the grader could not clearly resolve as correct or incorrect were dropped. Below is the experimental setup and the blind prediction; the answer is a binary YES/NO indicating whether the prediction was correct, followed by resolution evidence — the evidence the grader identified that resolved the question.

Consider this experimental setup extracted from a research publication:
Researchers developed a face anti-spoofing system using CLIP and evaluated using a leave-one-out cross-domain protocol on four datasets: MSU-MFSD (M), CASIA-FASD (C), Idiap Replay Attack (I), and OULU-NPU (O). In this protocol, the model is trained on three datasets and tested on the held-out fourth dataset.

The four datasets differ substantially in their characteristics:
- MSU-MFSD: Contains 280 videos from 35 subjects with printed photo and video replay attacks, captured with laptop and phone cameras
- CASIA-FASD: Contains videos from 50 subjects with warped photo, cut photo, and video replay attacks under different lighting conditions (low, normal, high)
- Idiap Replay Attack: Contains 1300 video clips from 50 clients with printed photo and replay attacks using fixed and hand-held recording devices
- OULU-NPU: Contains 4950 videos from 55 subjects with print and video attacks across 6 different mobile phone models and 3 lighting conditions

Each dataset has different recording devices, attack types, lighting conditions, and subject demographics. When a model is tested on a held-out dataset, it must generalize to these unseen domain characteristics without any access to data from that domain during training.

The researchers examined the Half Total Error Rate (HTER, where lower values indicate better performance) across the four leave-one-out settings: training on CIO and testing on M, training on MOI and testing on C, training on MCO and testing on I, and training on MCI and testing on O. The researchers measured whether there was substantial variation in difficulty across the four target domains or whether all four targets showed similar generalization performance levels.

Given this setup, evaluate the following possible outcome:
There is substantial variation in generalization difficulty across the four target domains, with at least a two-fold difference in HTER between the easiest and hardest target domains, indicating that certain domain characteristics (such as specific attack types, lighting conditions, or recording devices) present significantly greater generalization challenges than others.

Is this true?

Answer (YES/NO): NO